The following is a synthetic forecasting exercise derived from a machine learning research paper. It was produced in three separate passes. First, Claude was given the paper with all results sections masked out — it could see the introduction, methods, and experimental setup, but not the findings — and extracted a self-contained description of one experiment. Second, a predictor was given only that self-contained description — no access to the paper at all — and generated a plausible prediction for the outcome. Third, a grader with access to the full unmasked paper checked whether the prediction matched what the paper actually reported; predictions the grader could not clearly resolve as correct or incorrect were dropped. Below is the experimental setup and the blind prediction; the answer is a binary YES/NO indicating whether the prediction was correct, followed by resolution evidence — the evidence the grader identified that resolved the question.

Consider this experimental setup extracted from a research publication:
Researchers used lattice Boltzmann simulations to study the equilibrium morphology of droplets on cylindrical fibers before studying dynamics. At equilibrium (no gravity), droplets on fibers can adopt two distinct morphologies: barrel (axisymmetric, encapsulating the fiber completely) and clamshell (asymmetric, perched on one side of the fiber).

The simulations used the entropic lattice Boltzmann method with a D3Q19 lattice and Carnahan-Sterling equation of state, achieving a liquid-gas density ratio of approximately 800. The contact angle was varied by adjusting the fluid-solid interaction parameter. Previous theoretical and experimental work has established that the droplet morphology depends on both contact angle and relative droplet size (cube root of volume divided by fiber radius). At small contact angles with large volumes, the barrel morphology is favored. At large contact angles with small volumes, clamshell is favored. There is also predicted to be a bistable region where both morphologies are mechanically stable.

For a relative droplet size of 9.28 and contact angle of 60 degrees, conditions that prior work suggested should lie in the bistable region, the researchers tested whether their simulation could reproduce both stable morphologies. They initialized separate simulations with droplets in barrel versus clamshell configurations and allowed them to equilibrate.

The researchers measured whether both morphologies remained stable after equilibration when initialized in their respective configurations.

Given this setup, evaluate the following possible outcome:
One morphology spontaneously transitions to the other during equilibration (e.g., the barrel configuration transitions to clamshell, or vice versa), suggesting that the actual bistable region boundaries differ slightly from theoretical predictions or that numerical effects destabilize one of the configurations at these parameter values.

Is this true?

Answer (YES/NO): NO